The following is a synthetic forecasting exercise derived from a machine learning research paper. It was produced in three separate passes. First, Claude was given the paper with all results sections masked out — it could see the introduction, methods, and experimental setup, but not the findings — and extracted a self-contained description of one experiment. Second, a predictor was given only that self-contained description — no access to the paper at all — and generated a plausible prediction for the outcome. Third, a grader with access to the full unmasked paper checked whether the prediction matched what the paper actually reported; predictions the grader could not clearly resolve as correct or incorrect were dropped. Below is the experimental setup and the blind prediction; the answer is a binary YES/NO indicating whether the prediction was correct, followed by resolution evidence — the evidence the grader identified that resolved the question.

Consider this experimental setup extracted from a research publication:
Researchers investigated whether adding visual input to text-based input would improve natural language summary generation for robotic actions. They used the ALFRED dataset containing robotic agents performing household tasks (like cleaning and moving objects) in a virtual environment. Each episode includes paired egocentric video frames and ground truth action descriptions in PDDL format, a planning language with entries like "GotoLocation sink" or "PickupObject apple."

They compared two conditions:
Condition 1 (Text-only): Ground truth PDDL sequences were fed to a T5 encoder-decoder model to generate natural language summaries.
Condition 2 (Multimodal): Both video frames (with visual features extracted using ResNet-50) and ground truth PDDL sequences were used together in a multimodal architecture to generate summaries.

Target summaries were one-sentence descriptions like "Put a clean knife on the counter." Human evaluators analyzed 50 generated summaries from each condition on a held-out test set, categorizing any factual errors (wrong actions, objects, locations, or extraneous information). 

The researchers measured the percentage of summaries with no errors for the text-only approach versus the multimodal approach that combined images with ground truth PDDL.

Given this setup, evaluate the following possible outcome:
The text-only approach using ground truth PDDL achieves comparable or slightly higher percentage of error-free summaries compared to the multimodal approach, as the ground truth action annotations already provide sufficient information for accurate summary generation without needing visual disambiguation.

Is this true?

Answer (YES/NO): NO